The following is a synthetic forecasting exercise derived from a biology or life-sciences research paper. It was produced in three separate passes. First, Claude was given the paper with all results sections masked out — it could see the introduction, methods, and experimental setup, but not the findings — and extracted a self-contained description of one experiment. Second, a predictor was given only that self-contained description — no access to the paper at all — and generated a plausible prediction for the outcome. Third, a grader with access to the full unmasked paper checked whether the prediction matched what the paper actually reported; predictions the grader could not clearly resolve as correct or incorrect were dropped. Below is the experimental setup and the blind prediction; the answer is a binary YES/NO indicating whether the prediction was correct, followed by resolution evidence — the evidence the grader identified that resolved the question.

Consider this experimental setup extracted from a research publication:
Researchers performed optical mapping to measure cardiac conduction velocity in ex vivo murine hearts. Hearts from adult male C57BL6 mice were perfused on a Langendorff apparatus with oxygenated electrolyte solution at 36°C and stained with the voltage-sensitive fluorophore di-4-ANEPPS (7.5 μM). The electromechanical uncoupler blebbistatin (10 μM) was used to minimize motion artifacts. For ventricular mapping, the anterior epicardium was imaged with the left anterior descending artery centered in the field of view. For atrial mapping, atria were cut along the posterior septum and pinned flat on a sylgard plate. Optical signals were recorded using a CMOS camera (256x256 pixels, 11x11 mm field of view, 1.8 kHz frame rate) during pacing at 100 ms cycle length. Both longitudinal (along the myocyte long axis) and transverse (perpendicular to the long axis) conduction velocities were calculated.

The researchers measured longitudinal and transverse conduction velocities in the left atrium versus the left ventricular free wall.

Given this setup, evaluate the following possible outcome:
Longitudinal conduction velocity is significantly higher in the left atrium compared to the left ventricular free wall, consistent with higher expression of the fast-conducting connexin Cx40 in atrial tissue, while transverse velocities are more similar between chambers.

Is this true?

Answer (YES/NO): NO